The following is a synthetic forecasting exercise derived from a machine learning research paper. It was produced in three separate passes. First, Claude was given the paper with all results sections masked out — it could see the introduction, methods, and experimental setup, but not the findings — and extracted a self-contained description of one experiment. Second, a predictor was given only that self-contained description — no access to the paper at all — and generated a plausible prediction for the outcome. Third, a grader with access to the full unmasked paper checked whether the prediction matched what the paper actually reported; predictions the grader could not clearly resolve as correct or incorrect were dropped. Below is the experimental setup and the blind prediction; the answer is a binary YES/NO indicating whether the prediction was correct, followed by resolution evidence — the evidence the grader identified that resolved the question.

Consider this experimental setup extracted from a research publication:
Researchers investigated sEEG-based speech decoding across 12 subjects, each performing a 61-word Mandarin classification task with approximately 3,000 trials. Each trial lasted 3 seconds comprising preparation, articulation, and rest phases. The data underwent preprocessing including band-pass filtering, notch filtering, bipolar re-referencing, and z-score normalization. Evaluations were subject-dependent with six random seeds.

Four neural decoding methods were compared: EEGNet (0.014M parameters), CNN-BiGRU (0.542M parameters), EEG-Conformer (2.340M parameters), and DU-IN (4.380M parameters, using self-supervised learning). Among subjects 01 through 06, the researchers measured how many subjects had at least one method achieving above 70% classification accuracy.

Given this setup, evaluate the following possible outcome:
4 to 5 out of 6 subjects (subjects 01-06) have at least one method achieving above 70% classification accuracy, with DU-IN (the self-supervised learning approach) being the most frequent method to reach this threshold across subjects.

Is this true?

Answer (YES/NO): NO